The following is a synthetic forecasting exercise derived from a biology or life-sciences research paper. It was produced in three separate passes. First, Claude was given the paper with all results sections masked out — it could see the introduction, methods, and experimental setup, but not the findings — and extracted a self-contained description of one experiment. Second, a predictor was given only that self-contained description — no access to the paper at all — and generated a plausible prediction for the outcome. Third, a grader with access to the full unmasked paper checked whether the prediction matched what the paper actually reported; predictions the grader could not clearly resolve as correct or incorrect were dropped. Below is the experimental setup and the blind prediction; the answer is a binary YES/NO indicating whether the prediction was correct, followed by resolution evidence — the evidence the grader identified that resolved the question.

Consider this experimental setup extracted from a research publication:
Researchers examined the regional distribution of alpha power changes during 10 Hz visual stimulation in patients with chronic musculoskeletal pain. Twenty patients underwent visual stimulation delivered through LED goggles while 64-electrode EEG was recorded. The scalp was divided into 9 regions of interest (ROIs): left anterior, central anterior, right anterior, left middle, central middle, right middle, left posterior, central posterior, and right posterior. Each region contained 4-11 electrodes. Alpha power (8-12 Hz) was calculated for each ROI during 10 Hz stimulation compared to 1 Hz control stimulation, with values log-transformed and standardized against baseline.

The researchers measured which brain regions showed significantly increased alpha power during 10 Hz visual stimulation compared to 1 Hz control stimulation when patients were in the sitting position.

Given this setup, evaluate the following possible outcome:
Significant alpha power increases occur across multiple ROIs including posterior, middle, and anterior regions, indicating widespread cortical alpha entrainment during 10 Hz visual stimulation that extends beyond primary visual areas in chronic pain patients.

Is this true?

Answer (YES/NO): NO